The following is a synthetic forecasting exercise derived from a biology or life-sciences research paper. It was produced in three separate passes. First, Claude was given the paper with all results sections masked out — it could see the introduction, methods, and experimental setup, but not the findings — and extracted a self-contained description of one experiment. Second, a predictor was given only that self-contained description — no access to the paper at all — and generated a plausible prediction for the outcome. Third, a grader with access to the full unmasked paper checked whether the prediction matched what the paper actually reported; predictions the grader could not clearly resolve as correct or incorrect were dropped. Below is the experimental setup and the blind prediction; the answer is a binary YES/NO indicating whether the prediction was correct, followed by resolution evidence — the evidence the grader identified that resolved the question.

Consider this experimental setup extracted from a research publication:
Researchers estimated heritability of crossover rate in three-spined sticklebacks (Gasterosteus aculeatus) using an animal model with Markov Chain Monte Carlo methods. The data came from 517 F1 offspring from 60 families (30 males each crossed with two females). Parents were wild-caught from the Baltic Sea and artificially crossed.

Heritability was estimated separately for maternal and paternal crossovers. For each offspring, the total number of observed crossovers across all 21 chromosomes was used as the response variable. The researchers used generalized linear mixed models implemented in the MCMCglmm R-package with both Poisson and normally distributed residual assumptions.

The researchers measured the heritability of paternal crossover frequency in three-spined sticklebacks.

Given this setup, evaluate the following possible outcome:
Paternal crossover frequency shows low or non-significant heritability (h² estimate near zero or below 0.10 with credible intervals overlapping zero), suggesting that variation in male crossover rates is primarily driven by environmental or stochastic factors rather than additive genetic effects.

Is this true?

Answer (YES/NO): NO